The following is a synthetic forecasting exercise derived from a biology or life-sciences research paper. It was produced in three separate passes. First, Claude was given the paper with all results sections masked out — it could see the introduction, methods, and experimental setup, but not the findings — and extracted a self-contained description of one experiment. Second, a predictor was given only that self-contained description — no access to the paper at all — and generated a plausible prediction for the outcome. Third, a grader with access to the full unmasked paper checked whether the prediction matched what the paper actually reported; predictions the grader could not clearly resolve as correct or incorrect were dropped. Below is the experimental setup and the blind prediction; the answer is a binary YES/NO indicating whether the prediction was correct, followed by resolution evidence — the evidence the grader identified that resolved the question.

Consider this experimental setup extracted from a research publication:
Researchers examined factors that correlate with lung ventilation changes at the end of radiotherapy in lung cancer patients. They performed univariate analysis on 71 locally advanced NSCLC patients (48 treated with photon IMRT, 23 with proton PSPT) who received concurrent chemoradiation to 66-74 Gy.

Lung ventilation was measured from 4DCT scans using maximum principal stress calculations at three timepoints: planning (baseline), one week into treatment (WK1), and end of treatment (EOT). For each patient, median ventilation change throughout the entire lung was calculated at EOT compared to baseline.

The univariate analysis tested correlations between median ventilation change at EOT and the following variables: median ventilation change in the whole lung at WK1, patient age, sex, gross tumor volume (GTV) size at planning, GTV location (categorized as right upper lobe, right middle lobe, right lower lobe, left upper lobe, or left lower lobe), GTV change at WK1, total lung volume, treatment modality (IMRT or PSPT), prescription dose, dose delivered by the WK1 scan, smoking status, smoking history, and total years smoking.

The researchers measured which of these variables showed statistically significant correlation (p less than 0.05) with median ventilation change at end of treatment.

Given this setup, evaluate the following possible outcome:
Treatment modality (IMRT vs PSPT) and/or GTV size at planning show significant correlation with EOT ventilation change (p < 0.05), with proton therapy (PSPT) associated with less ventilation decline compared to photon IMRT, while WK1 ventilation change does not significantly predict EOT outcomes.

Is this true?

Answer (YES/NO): NO